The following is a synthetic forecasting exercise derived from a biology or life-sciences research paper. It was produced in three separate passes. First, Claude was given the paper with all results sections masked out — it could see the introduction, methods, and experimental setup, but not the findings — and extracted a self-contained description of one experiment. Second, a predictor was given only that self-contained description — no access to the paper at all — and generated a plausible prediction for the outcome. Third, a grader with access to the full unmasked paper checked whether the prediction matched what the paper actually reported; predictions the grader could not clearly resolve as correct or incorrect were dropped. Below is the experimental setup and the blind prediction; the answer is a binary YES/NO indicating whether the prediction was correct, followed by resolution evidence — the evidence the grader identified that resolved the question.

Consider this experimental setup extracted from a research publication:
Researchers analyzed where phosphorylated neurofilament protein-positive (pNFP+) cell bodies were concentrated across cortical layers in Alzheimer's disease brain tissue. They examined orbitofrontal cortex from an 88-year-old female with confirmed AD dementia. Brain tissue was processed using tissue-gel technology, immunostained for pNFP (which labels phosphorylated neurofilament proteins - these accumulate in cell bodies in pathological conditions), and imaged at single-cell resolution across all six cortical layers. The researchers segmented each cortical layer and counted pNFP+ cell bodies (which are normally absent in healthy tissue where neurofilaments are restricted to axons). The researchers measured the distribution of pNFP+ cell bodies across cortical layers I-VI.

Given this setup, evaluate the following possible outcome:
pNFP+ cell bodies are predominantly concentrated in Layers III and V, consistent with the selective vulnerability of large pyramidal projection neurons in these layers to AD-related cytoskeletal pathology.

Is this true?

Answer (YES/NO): YES